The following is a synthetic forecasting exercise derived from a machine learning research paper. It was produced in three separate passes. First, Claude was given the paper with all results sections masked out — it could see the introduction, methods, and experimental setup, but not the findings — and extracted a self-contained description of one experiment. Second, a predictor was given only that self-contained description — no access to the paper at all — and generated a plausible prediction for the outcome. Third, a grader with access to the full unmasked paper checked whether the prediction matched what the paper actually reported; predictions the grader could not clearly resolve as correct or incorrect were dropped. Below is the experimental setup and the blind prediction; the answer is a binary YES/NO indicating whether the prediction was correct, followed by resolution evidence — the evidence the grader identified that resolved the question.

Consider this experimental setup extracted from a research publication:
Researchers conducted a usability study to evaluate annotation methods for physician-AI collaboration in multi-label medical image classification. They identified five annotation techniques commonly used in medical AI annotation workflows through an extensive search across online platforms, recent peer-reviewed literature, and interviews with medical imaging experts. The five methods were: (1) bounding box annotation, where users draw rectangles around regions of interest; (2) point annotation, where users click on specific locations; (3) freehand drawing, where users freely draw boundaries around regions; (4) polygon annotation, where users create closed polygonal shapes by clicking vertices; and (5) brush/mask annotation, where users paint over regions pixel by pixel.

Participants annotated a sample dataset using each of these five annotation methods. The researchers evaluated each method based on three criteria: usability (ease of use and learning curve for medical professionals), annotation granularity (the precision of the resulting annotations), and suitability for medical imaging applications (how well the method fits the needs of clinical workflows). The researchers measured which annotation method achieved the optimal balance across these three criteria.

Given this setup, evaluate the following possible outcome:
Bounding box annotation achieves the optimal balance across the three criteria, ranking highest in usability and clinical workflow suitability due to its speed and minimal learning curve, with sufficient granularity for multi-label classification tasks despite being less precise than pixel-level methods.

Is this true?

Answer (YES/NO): NO